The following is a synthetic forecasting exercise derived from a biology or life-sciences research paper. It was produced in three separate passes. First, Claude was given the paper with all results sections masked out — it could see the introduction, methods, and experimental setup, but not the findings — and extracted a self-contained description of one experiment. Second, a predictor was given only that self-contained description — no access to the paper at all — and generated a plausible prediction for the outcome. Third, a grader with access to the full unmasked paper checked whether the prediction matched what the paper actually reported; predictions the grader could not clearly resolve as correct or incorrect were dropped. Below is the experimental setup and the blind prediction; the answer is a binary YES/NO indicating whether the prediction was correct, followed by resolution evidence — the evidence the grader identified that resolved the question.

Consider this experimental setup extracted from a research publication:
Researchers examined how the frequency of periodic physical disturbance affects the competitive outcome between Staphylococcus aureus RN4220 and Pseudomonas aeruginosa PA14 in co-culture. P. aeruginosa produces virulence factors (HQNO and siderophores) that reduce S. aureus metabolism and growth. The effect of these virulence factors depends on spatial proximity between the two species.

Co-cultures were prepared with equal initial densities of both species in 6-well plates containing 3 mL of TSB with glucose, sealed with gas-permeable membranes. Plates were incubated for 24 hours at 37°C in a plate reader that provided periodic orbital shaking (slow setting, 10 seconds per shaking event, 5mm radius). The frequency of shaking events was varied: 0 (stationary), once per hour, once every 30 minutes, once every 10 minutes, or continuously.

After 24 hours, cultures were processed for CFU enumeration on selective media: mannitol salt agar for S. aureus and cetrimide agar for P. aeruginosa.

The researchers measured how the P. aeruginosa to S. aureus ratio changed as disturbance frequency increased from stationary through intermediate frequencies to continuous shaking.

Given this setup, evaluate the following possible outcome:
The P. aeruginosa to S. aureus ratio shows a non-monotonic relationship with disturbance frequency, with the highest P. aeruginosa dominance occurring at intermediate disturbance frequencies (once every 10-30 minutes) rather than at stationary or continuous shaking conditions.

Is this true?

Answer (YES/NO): NO